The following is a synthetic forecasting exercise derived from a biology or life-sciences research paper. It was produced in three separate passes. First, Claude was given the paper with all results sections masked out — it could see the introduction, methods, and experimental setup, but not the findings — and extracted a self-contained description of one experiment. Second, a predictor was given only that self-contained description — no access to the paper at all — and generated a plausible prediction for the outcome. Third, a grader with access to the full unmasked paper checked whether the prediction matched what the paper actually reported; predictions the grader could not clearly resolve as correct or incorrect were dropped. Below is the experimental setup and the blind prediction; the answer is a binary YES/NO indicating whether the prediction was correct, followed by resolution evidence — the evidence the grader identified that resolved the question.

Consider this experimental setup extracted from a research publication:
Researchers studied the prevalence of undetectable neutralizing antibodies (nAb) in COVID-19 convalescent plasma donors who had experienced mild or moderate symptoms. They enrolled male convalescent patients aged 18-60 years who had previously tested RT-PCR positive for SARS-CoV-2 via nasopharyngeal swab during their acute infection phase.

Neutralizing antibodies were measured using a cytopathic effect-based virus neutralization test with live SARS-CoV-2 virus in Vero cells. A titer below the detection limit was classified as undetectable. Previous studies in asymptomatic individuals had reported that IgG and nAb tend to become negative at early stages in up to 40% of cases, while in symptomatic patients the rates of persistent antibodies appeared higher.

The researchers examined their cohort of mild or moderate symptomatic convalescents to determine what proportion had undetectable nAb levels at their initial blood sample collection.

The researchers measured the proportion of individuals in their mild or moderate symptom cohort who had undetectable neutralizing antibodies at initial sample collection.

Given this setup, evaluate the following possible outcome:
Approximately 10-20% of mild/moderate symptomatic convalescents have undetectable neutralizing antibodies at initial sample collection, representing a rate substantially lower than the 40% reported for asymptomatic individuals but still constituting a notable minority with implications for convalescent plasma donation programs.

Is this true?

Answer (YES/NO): NO